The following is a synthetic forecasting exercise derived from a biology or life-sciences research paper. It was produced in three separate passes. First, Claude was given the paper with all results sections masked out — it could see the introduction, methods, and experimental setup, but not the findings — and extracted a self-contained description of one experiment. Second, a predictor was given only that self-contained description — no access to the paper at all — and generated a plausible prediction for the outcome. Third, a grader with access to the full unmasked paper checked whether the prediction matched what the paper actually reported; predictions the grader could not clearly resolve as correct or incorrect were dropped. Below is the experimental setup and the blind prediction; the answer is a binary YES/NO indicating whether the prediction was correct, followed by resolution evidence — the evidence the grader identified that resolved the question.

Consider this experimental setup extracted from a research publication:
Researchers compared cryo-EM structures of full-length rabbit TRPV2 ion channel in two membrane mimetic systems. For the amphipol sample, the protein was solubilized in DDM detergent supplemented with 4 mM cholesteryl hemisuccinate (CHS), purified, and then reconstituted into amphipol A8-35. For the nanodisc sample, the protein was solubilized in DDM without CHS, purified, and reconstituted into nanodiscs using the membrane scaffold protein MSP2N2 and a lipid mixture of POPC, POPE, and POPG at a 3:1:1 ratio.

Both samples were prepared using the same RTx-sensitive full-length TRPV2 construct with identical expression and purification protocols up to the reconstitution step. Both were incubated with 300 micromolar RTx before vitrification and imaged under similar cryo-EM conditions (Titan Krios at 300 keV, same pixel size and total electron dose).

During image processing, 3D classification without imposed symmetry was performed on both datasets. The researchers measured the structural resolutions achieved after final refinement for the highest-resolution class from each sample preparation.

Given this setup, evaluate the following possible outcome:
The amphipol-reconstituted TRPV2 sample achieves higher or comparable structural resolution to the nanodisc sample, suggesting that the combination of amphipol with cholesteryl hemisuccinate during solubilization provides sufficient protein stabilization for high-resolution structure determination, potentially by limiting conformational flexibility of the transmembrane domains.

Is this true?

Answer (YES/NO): YES